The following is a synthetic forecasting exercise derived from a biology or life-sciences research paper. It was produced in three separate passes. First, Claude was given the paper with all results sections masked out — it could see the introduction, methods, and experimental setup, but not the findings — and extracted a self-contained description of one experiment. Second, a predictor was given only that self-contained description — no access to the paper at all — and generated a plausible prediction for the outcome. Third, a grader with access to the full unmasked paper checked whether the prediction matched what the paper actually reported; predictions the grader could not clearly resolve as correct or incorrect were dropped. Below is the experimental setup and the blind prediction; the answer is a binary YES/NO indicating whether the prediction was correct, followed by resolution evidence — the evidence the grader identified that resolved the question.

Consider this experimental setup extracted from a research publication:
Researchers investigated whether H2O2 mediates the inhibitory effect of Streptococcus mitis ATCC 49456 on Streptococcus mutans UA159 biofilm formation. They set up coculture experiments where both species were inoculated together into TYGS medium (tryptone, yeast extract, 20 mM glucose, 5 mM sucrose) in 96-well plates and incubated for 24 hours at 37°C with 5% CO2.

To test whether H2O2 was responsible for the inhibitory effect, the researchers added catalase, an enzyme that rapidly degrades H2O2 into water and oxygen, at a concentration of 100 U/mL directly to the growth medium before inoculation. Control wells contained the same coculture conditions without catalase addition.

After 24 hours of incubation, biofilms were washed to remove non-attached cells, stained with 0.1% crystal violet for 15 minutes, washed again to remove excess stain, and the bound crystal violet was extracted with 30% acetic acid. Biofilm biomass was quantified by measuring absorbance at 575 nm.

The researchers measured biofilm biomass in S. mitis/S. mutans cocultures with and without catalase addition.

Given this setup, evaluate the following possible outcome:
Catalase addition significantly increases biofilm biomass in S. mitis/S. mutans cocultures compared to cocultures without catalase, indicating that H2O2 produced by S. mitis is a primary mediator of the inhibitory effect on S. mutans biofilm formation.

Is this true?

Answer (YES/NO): YES